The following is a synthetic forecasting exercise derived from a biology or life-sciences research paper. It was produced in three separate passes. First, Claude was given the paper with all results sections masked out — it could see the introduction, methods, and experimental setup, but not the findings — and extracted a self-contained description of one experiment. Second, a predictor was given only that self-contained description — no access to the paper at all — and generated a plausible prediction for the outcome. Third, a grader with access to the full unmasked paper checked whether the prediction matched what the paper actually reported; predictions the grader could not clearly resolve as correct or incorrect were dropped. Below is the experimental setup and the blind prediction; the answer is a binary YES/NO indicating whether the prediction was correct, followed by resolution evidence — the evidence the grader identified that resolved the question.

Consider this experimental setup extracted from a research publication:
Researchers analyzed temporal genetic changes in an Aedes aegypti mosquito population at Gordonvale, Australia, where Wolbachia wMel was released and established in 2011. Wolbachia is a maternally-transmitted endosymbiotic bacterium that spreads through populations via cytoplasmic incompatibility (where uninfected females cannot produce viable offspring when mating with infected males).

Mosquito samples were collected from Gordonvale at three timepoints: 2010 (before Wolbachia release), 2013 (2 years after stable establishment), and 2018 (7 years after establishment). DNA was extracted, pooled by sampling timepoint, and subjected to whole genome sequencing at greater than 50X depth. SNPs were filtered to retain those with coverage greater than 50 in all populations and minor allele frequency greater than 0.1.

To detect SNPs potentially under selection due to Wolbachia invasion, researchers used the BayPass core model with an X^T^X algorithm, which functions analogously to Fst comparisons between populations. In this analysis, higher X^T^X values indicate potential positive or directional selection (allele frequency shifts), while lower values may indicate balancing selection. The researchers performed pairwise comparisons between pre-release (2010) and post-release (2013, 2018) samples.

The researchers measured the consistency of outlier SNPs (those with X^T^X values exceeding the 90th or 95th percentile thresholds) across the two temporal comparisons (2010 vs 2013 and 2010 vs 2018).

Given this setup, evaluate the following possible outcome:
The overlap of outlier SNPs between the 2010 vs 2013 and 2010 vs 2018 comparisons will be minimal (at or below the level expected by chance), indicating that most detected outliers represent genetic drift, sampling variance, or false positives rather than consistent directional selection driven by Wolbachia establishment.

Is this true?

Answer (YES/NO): NO